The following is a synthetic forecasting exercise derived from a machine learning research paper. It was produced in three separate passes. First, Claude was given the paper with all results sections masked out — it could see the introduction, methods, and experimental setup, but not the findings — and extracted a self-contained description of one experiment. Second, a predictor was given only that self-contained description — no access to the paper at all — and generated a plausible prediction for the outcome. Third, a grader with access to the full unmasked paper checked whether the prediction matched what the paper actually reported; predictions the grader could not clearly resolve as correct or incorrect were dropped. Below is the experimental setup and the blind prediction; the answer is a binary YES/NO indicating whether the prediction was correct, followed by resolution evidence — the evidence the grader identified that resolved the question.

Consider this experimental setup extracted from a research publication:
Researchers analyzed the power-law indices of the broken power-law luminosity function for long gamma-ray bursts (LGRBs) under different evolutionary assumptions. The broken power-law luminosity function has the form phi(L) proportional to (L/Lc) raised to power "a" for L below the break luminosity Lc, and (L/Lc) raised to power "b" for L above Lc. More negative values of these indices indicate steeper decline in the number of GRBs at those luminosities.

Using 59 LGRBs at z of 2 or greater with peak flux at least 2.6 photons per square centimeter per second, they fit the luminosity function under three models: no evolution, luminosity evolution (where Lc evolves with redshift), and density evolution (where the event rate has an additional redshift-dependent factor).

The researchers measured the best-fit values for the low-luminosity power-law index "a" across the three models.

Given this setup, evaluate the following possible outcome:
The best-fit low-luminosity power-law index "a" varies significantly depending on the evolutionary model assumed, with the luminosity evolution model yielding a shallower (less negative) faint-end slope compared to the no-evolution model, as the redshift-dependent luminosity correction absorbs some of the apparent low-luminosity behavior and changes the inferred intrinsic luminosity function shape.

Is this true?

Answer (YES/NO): NO